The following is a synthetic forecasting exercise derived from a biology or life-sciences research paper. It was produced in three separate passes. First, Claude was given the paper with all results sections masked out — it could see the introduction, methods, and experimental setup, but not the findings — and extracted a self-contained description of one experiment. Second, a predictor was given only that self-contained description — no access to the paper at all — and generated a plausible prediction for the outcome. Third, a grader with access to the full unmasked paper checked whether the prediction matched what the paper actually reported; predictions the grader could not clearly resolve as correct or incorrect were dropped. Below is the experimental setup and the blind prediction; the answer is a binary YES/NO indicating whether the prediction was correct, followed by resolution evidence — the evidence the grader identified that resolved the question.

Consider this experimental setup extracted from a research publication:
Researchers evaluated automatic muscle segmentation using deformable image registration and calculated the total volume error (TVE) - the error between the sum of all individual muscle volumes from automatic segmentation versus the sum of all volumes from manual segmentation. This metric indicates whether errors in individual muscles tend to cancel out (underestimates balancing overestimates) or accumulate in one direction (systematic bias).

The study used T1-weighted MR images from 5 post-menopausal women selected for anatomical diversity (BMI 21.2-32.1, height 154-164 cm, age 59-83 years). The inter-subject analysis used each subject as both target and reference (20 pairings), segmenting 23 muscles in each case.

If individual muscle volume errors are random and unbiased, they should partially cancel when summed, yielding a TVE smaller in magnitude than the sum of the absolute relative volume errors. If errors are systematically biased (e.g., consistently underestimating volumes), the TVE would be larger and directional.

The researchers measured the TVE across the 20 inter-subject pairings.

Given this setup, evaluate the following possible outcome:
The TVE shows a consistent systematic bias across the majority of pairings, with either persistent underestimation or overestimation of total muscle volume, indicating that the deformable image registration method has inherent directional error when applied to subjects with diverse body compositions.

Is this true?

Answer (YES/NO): NO